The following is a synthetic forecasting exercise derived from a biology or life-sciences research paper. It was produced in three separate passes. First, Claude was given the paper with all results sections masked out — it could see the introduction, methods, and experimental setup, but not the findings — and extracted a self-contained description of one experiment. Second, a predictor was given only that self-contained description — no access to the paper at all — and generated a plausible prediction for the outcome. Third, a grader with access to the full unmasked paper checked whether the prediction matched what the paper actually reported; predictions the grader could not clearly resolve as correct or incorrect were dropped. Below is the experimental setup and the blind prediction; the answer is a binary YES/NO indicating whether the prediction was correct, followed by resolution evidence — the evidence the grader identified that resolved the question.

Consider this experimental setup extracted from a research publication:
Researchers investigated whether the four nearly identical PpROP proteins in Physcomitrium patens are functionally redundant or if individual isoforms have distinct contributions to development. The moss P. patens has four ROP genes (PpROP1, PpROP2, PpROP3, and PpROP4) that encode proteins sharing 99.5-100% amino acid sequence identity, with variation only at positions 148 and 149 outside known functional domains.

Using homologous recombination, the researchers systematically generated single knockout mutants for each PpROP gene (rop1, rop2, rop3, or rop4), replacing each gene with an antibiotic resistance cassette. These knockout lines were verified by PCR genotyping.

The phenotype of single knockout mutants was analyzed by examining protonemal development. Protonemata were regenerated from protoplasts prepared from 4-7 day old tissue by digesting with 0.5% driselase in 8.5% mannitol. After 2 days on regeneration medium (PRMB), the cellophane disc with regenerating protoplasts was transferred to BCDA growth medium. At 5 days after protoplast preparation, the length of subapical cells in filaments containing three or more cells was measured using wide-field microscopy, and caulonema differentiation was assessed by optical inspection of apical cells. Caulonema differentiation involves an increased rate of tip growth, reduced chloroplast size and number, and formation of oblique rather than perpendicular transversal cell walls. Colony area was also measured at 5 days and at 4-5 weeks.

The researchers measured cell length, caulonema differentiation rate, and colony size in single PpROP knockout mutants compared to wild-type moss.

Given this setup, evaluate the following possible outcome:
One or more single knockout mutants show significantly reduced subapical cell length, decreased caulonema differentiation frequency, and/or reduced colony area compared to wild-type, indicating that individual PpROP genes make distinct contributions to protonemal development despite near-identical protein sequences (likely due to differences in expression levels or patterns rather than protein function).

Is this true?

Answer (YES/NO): NO